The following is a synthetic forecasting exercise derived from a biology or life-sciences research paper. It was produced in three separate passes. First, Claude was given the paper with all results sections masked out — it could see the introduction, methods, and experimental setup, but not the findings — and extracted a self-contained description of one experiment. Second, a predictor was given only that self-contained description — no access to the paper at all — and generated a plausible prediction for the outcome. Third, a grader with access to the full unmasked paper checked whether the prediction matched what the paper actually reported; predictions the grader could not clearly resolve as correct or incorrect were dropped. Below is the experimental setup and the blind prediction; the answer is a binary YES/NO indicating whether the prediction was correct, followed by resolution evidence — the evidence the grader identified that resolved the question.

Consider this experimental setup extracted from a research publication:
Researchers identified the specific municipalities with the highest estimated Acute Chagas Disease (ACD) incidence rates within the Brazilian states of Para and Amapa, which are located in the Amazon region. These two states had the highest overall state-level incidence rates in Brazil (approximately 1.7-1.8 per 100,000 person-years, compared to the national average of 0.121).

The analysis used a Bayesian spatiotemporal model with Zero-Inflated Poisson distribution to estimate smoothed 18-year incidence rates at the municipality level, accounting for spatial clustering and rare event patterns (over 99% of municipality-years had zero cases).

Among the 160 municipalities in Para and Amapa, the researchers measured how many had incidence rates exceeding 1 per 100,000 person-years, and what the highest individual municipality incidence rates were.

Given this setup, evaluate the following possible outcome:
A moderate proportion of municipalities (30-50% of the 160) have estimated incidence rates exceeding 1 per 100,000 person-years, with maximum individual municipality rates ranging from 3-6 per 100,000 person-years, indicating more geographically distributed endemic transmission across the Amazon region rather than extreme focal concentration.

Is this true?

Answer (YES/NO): NO